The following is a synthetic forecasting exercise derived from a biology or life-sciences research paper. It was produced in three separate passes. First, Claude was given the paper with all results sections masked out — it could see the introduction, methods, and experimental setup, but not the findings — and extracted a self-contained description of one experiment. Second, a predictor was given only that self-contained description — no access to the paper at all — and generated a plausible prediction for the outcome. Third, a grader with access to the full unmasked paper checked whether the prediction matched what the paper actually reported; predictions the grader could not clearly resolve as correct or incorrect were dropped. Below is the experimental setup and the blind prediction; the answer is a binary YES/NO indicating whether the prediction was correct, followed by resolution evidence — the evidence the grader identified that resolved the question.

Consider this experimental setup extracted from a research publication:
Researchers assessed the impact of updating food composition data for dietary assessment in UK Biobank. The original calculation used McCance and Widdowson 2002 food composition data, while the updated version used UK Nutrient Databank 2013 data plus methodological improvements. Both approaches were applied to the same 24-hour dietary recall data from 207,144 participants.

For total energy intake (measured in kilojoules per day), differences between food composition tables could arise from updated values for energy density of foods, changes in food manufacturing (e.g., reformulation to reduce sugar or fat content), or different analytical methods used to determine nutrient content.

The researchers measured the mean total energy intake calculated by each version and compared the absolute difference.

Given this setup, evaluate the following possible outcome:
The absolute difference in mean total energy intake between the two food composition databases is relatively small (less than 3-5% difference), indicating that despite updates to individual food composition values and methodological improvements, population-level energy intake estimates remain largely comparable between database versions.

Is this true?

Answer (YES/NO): YES